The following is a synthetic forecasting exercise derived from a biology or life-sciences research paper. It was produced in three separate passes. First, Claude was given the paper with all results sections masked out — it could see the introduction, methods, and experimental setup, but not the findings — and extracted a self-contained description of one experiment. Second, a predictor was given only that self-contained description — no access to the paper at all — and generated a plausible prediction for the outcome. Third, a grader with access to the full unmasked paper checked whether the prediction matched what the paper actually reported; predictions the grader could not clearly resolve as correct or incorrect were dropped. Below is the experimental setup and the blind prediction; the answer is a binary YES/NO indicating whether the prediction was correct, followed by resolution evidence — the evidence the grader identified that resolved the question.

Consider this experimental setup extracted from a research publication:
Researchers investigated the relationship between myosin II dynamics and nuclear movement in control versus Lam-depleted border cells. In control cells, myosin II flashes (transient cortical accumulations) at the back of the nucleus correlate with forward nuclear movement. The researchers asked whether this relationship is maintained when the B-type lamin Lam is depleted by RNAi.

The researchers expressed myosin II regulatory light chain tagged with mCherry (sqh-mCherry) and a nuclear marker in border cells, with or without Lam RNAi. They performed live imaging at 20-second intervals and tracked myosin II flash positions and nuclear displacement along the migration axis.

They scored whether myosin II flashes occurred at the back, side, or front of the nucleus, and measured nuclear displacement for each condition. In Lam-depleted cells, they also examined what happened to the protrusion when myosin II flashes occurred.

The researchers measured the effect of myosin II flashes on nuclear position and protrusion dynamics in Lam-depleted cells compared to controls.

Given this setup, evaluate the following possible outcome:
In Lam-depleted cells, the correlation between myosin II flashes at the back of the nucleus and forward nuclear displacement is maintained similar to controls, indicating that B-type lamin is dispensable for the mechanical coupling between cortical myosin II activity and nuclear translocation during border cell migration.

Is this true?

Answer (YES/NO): NO